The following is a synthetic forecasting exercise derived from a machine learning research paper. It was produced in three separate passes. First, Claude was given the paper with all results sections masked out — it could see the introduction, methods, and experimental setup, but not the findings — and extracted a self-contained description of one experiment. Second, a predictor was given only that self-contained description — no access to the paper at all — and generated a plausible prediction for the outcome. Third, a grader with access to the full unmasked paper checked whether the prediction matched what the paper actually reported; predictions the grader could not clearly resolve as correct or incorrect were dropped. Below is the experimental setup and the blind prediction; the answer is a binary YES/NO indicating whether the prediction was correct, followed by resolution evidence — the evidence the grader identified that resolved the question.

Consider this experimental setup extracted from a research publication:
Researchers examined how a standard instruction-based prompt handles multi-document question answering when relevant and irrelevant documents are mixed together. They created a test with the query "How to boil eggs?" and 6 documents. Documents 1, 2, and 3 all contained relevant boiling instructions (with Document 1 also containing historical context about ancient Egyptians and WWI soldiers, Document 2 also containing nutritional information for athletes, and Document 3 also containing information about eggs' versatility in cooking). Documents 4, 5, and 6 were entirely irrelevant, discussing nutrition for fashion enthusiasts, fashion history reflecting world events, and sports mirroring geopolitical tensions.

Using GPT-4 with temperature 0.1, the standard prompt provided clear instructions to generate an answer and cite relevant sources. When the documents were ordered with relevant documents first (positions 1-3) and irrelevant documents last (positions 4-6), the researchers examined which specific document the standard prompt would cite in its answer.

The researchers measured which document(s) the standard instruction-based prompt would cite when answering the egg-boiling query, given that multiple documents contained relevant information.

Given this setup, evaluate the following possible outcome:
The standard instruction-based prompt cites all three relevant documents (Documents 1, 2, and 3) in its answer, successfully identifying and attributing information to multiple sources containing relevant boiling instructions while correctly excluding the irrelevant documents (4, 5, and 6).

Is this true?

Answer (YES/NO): NO